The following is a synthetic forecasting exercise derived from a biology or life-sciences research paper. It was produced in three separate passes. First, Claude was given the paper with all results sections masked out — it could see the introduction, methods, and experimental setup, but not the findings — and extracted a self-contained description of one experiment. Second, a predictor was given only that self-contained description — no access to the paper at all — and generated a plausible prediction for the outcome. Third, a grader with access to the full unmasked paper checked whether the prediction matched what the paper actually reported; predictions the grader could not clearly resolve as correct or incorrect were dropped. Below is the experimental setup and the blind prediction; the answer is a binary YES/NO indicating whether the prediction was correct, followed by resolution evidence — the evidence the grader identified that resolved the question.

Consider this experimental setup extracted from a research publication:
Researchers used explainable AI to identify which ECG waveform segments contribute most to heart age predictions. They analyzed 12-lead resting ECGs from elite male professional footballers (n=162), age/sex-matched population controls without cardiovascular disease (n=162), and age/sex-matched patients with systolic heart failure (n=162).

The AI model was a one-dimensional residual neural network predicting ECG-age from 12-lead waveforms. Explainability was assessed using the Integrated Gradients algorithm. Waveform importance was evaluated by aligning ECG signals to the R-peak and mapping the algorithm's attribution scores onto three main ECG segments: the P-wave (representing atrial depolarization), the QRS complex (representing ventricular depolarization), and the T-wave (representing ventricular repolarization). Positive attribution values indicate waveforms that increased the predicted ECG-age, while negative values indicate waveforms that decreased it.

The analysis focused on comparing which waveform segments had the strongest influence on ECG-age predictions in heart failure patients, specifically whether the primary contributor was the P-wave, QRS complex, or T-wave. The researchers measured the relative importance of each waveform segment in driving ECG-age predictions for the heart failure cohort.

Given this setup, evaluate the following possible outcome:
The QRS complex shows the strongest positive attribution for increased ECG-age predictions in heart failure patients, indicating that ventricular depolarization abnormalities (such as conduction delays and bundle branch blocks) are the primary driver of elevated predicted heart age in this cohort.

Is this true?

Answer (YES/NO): NO